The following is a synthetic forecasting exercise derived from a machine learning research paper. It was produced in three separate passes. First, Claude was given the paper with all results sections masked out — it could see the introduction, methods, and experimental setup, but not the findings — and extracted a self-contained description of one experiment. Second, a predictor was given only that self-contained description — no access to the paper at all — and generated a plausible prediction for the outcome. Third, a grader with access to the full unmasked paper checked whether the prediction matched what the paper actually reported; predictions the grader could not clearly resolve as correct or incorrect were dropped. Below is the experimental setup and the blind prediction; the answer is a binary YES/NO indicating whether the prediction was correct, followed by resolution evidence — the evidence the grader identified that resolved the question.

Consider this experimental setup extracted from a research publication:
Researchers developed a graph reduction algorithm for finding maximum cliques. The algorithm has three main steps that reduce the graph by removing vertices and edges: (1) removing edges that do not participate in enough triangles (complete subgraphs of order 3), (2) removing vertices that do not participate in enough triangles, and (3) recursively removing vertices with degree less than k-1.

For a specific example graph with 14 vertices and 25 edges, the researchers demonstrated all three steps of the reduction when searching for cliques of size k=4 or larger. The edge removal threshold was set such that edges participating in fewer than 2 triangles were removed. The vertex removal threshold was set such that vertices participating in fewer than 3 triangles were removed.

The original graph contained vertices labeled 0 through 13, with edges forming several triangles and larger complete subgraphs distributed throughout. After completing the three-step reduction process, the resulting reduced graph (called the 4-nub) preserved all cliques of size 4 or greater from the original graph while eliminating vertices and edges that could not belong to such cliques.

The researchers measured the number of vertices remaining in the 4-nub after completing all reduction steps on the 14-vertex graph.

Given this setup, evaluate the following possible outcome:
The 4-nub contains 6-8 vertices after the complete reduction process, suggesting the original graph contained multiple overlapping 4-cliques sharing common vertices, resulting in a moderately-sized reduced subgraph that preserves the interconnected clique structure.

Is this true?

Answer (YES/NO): NO